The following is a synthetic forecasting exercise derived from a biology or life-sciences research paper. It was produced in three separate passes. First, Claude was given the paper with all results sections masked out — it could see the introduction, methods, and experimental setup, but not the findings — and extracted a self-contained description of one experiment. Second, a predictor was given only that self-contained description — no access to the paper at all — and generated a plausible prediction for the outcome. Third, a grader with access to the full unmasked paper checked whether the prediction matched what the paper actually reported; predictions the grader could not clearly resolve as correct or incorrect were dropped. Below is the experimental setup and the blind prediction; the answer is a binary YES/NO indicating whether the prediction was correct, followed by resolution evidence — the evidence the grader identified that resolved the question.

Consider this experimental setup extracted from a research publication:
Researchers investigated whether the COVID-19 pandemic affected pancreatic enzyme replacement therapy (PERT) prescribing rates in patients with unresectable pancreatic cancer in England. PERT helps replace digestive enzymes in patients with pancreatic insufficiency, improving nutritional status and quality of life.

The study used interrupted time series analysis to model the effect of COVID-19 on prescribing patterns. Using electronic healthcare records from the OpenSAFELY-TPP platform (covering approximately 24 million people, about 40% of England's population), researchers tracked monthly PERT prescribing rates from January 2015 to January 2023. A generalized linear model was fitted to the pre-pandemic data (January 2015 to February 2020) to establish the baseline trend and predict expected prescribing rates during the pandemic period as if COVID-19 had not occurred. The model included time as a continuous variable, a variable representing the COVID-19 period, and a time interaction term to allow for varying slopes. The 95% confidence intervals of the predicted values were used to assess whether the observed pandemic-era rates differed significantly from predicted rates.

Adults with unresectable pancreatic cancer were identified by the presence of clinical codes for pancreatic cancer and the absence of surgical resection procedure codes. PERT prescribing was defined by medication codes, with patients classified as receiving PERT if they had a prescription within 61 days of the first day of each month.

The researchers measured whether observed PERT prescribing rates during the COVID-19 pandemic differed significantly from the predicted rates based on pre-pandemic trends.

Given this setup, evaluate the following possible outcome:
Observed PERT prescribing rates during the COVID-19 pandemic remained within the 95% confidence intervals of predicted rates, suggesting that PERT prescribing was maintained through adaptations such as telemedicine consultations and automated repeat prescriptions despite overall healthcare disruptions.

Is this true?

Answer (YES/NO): NO